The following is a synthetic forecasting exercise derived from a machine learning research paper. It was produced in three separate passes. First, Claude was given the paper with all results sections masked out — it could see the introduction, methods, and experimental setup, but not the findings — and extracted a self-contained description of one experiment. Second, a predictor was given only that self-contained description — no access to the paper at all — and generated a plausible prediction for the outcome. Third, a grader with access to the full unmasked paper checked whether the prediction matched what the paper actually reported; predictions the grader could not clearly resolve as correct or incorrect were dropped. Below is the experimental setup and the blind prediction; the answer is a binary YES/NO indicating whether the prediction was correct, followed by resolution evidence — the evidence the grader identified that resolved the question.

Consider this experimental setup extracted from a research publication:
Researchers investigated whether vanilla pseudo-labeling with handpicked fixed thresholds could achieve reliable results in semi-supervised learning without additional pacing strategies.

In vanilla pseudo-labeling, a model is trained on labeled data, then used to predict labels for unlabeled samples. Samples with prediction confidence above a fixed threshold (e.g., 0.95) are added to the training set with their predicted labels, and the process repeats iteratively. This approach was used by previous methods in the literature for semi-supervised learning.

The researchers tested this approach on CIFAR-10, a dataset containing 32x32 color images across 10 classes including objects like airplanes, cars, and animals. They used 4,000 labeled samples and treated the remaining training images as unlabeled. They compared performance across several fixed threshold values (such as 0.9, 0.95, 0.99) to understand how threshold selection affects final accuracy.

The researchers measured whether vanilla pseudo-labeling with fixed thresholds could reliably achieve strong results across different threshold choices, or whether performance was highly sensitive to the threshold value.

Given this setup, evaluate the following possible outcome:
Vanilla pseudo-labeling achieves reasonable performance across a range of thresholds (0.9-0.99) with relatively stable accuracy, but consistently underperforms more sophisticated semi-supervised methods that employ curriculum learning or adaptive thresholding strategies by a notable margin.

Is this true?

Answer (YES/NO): YES